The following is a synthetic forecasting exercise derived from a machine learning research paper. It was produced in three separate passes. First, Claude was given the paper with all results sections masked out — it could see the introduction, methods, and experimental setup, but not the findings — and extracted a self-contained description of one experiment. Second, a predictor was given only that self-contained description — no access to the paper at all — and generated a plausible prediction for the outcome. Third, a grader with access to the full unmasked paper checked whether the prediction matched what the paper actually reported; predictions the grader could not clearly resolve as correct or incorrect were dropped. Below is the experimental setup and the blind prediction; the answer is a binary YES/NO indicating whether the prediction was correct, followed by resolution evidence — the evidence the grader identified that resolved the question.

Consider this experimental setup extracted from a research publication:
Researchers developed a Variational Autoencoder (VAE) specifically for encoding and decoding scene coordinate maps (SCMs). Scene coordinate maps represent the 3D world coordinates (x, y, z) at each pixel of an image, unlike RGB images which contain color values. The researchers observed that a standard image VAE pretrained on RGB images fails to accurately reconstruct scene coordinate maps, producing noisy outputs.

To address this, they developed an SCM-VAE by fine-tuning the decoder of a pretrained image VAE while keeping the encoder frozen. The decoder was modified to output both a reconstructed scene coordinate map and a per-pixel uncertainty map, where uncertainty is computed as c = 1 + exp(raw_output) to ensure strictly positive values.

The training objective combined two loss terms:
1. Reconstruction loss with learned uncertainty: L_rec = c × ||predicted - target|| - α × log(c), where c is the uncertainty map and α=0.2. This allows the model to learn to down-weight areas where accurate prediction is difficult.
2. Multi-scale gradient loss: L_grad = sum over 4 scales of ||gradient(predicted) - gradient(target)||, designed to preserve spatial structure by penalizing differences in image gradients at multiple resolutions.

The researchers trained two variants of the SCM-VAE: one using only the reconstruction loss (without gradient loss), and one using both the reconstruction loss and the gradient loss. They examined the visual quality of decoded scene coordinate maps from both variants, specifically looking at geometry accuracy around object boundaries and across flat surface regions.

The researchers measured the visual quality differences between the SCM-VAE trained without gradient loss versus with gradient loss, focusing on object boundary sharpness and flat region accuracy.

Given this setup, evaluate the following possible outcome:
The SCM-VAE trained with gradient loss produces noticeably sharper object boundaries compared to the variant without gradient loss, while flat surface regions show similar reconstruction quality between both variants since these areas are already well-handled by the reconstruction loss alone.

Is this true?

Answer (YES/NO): NO